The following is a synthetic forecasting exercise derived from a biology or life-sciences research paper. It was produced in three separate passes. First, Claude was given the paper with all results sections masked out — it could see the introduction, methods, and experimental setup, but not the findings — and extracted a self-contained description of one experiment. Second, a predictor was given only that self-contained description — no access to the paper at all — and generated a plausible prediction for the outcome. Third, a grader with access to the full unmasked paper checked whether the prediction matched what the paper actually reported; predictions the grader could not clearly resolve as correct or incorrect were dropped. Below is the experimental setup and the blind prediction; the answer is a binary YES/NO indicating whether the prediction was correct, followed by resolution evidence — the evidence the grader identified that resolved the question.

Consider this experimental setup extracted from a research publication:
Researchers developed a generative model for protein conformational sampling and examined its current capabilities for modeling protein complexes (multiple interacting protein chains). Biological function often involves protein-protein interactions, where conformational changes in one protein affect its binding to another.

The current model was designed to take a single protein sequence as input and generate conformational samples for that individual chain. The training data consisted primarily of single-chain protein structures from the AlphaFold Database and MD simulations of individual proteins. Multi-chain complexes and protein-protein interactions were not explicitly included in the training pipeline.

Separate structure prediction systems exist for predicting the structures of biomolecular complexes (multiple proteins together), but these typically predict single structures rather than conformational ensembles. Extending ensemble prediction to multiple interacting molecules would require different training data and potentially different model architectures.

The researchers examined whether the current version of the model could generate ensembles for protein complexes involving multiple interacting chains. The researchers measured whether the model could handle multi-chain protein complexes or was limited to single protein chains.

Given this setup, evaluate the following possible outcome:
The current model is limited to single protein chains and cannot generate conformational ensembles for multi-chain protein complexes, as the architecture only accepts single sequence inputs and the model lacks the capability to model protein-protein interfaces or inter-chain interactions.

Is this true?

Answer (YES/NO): YES